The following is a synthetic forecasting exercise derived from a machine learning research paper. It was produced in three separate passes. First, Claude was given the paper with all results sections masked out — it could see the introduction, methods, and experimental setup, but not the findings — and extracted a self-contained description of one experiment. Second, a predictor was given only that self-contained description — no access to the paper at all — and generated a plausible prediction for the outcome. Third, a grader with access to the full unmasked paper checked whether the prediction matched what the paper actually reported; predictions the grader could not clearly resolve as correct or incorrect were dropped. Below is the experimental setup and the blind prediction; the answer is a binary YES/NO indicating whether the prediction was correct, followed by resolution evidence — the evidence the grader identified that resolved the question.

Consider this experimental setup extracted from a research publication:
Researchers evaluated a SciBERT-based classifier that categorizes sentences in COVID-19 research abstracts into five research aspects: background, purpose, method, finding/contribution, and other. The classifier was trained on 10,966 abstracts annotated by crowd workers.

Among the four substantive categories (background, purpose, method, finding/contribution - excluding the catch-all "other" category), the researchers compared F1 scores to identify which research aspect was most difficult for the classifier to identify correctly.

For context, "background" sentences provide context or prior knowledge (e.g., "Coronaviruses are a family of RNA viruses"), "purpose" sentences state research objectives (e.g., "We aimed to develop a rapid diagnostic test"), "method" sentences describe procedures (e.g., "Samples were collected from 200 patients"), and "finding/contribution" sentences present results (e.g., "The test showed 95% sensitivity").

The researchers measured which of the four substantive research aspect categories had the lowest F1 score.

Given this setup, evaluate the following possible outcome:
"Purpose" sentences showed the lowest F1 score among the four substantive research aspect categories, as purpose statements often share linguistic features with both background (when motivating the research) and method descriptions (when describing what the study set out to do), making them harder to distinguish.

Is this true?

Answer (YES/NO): YES